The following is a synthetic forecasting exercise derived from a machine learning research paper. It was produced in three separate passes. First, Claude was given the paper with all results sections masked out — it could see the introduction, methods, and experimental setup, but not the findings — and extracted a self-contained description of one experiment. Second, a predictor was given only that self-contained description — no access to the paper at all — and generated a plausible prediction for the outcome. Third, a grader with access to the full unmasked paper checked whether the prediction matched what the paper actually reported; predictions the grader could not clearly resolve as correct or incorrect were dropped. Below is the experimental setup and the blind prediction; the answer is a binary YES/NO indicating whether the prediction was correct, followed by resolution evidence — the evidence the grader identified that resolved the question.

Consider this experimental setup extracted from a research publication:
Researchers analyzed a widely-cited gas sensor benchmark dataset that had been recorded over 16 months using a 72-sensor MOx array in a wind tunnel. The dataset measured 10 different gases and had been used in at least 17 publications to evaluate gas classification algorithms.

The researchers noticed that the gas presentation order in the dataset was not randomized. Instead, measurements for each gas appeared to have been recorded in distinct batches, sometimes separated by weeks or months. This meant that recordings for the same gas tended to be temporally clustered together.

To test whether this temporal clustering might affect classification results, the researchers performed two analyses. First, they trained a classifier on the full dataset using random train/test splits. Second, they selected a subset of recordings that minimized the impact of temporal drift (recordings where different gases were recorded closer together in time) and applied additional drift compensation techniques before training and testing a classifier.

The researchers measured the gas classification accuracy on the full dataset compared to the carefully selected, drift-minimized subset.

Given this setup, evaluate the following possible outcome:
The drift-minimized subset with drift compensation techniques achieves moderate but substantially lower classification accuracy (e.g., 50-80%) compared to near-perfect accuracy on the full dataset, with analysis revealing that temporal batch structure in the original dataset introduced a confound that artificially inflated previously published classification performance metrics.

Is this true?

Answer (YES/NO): YES